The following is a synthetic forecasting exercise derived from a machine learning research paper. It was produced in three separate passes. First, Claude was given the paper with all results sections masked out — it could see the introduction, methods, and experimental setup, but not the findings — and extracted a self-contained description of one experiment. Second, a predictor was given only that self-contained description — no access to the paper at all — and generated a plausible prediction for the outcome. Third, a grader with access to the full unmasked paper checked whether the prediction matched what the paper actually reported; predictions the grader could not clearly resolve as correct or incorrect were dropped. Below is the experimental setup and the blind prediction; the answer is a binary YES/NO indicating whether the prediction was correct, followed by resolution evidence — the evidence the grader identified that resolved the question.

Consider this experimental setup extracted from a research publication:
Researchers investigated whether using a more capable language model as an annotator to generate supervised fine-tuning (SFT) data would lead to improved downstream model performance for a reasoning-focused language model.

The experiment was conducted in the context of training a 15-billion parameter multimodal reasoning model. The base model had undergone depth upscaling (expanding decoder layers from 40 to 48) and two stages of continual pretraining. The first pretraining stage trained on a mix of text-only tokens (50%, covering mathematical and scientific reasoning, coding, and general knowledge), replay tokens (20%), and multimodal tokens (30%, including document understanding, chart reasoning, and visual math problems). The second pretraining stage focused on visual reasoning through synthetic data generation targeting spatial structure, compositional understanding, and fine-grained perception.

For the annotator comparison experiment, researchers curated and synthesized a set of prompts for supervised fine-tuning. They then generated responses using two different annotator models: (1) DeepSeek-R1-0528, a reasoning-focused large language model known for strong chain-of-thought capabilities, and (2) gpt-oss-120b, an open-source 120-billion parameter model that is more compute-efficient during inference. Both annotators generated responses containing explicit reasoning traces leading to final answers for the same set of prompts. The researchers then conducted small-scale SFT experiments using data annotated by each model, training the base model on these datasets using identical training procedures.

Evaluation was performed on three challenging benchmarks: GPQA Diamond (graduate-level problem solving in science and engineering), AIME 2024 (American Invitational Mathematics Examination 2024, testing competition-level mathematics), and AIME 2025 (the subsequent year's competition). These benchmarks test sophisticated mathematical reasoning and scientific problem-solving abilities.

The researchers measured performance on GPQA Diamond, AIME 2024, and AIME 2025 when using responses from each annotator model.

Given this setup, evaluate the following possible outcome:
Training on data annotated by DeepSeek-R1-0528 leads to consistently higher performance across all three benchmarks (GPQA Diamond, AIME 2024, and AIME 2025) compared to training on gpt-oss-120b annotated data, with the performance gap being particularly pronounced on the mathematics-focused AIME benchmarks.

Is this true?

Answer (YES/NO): NO